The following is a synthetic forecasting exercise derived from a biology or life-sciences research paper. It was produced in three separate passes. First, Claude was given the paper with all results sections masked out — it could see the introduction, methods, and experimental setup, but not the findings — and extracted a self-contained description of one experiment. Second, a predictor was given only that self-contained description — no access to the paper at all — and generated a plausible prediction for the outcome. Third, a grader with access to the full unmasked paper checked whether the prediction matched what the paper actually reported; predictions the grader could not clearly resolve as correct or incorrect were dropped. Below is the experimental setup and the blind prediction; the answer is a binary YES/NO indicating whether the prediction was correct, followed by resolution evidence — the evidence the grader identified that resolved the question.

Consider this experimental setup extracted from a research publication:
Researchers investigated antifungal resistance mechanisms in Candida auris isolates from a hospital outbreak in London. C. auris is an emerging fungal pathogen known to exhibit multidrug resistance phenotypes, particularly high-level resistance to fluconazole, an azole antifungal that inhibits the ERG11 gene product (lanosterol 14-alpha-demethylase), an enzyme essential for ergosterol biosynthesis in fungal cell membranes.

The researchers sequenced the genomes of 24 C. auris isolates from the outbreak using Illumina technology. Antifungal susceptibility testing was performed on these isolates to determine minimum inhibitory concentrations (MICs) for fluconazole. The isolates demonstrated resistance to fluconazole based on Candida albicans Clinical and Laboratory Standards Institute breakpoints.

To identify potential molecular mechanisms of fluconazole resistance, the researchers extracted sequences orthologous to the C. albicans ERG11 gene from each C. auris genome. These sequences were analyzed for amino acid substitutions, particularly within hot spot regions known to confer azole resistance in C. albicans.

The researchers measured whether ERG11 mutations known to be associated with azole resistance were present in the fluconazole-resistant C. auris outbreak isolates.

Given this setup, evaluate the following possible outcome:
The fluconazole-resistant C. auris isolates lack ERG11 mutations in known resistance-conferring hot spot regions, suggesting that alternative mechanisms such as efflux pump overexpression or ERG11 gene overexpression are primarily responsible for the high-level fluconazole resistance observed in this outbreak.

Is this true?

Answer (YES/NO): NO